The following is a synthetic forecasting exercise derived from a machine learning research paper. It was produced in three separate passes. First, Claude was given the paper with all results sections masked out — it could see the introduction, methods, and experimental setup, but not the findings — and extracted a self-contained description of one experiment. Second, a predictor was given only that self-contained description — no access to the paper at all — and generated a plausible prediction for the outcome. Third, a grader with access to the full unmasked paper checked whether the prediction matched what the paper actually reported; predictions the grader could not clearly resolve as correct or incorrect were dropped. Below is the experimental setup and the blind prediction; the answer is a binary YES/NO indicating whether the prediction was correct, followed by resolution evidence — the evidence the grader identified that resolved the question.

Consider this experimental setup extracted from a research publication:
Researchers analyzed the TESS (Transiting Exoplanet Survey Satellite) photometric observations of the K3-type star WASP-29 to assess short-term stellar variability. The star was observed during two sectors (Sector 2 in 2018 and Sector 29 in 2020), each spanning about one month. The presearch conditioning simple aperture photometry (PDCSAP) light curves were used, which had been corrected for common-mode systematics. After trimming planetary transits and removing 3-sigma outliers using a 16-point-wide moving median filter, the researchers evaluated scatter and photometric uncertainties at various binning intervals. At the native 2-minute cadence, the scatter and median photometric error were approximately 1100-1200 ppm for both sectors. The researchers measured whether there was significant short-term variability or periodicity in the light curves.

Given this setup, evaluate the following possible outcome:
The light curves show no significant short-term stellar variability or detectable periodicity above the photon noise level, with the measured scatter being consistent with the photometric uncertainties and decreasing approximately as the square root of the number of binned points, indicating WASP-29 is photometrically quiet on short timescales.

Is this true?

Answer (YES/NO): NO